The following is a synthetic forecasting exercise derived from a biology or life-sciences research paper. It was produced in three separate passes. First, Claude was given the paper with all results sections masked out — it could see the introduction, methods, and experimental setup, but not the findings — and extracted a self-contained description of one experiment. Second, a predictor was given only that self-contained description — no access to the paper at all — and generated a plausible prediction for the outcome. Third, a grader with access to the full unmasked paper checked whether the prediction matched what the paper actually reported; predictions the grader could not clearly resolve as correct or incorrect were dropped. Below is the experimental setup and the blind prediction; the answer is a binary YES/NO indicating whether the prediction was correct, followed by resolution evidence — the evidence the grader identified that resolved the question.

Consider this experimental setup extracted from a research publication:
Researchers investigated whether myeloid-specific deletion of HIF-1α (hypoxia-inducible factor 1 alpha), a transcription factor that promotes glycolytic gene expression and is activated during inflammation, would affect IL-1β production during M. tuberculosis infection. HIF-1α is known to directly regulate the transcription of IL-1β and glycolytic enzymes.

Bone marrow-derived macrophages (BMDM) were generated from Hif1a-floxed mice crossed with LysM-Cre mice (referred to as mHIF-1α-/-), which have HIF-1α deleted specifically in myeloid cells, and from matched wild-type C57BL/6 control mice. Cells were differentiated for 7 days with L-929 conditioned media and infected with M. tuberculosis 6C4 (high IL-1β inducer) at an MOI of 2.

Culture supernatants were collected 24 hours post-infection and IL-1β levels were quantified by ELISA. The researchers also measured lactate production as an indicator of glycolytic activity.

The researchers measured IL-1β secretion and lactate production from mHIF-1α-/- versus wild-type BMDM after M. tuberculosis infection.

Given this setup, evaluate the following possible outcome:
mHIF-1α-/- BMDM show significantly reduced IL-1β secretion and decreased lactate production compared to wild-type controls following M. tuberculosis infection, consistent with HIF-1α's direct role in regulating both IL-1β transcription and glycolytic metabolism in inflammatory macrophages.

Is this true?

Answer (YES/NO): NO